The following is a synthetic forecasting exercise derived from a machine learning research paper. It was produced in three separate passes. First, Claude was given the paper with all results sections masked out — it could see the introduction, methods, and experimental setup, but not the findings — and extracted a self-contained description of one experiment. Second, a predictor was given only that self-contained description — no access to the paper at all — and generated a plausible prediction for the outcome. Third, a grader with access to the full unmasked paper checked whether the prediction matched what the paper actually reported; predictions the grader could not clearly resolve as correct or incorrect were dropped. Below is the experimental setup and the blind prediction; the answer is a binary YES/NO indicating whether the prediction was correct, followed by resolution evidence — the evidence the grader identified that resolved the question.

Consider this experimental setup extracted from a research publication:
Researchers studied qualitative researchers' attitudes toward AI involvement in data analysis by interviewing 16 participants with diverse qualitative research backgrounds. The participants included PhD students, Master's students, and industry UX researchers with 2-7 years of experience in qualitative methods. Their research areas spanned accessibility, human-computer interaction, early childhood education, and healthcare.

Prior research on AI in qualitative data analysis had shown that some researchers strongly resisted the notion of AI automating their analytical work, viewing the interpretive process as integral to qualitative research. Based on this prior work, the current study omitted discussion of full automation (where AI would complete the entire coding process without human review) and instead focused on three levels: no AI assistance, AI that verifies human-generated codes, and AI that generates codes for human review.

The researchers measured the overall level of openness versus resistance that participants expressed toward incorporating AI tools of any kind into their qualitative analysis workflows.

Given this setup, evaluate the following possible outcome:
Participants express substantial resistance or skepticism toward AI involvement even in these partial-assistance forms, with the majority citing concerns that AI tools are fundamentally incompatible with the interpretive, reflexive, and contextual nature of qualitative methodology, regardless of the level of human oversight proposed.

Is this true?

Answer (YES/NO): NO